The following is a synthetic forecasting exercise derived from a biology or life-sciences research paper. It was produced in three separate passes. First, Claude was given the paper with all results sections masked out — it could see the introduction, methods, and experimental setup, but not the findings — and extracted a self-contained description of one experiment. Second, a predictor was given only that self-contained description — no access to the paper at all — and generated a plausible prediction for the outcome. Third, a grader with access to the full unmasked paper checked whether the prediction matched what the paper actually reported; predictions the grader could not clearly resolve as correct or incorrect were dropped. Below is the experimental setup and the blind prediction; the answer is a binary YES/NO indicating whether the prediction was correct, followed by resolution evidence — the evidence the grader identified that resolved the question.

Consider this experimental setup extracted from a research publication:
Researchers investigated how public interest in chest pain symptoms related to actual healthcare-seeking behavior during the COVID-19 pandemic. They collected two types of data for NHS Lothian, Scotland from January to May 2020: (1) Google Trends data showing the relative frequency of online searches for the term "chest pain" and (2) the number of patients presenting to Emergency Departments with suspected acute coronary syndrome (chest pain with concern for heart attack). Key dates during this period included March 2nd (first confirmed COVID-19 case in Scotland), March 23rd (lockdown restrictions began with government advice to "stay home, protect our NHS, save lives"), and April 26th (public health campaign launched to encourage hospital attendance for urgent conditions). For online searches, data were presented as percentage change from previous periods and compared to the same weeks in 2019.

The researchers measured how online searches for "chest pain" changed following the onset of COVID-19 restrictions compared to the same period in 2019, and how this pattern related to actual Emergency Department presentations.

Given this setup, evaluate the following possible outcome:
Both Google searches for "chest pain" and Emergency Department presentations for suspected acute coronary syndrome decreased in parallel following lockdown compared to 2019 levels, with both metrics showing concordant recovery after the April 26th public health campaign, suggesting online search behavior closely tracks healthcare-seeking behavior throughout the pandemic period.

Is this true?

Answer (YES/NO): NO